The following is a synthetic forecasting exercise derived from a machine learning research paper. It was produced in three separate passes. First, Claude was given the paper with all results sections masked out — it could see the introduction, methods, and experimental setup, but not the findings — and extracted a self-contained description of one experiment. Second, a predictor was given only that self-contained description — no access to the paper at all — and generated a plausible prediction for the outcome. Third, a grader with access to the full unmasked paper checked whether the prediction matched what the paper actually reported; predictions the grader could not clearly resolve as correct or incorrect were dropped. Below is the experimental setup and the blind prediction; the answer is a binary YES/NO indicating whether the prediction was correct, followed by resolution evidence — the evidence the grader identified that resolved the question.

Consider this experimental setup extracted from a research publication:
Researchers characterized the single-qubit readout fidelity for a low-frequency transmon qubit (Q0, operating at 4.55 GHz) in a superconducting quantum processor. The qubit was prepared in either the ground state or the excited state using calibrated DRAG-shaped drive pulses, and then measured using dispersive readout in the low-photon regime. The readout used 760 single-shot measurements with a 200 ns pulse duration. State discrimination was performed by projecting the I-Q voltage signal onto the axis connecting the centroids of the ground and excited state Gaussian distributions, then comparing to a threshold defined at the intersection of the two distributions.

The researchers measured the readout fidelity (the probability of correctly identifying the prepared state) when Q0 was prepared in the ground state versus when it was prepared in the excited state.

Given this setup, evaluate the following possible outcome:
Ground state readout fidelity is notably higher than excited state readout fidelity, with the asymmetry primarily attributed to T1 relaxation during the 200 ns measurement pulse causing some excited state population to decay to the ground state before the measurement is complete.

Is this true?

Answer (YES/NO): NO